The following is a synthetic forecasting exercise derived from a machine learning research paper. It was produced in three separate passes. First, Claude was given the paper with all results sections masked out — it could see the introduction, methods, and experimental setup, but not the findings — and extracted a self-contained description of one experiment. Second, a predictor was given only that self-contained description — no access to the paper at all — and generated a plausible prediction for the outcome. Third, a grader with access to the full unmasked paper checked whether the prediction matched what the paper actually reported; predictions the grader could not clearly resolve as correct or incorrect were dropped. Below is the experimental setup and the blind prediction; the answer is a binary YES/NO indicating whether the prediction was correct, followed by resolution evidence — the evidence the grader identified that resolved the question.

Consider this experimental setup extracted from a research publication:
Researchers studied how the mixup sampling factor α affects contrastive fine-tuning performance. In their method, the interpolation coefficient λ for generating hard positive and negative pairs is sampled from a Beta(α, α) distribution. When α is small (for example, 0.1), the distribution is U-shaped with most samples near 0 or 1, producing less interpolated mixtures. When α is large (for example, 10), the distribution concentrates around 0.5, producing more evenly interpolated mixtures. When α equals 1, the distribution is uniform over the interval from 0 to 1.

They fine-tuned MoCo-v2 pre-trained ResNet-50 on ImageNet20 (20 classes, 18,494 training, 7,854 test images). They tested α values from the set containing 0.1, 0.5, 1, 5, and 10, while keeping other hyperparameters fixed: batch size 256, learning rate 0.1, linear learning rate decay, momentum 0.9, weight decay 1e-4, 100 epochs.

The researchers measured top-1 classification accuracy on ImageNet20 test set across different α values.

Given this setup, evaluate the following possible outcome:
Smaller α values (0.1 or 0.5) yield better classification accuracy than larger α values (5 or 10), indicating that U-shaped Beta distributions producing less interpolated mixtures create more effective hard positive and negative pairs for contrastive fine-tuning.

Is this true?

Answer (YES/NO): NO